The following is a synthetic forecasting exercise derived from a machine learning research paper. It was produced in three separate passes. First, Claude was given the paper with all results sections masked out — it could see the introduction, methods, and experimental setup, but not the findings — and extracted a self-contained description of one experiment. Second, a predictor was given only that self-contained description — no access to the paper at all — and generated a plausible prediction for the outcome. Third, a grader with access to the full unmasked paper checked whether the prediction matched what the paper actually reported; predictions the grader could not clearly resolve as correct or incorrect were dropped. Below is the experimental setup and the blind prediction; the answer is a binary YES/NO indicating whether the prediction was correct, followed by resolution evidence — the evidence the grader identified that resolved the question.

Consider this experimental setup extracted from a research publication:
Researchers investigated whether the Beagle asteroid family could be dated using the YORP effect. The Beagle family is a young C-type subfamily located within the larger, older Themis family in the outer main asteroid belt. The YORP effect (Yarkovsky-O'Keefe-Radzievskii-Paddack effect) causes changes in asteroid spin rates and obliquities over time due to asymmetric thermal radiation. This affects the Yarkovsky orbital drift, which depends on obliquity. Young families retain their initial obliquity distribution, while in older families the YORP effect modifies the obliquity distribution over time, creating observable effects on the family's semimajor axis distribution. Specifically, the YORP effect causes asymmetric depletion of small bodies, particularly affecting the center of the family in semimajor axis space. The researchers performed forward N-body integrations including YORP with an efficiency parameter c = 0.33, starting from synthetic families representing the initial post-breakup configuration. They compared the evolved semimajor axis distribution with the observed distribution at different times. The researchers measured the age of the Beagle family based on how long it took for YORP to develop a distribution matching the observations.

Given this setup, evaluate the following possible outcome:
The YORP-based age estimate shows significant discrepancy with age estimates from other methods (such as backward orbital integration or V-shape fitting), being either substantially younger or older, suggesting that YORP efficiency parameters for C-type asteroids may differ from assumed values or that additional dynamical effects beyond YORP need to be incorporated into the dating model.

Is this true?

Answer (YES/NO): NO